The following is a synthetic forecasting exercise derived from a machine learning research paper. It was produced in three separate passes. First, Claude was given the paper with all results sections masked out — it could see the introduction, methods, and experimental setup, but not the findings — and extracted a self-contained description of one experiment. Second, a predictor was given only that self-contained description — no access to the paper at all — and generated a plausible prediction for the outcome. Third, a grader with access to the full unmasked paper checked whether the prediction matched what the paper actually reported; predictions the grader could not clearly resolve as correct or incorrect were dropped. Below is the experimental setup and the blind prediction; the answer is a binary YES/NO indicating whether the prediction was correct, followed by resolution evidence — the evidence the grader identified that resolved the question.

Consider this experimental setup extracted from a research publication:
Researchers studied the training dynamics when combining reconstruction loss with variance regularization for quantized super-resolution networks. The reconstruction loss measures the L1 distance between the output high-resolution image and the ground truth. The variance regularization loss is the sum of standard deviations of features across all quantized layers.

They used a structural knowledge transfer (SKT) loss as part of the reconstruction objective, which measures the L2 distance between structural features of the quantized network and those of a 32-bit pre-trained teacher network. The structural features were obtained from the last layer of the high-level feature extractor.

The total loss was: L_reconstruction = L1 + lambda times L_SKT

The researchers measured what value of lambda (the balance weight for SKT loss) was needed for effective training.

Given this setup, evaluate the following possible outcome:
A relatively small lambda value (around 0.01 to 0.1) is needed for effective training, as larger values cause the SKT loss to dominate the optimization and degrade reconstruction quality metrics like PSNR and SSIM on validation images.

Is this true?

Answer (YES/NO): NO